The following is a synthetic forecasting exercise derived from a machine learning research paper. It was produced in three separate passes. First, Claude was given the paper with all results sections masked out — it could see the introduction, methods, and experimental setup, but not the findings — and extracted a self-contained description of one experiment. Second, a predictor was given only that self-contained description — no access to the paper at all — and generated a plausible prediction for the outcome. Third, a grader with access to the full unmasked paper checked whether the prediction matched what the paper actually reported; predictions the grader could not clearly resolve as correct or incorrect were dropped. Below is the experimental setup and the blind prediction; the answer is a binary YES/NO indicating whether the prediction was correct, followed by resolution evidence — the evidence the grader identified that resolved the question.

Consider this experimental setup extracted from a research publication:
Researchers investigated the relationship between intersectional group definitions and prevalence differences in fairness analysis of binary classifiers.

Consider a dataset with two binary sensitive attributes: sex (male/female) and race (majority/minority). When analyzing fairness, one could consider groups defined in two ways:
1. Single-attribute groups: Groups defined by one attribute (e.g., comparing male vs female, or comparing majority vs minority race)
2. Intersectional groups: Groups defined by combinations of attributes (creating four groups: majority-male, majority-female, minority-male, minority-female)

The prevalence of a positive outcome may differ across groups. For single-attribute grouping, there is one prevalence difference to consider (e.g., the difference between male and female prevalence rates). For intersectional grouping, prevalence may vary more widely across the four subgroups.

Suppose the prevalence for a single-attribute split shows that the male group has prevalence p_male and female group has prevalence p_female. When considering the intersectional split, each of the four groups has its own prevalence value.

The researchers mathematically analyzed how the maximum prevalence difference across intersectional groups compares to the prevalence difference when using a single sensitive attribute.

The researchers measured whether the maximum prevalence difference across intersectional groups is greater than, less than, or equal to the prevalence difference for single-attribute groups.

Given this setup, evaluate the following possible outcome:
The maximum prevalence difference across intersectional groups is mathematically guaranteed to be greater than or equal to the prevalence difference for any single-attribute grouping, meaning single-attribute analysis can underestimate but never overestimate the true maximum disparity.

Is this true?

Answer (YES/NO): YES